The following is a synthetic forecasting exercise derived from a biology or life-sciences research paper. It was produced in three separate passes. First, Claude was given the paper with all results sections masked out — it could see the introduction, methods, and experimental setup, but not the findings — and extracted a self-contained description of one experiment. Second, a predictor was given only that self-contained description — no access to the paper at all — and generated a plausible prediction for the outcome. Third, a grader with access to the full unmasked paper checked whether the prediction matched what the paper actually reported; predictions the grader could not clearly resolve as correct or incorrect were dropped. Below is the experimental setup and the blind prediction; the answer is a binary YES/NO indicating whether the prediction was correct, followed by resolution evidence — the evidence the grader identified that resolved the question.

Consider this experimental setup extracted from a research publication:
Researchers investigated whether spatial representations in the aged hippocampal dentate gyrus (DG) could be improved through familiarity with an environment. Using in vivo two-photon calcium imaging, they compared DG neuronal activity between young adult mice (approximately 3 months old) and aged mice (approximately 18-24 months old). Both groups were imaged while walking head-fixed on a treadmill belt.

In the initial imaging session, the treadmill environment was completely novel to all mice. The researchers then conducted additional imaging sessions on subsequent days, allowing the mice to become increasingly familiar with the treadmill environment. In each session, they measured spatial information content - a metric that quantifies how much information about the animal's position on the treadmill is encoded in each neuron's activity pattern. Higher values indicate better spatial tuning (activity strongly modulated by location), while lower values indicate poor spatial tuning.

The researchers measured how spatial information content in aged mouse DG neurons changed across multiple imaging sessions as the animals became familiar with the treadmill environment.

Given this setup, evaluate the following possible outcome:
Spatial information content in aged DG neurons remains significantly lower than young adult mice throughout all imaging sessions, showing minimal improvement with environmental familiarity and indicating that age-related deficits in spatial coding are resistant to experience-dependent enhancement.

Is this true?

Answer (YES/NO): NO